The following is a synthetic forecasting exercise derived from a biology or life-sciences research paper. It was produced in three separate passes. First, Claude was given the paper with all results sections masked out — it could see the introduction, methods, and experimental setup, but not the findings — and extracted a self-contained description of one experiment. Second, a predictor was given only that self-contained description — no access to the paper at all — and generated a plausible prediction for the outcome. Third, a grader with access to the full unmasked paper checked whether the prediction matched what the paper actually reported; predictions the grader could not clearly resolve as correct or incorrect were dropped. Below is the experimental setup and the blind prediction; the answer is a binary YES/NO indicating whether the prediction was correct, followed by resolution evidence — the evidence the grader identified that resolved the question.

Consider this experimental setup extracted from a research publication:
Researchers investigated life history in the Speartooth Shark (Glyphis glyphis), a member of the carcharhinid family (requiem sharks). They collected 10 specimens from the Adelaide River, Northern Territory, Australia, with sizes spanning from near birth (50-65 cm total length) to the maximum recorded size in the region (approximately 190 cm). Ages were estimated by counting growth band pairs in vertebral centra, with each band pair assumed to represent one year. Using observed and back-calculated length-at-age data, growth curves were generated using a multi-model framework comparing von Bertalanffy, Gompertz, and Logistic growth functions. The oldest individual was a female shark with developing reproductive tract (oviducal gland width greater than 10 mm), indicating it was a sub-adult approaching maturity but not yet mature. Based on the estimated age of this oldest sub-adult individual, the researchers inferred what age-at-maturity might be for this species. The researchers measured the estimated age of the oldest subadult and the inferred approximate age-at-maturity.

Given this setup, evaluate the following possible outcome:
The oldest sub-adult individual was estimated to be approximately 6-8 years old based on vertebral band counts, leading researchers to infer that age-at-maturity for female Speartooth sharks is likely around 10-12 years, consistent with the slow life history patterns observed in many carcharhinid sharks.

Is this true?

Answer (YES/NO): NO